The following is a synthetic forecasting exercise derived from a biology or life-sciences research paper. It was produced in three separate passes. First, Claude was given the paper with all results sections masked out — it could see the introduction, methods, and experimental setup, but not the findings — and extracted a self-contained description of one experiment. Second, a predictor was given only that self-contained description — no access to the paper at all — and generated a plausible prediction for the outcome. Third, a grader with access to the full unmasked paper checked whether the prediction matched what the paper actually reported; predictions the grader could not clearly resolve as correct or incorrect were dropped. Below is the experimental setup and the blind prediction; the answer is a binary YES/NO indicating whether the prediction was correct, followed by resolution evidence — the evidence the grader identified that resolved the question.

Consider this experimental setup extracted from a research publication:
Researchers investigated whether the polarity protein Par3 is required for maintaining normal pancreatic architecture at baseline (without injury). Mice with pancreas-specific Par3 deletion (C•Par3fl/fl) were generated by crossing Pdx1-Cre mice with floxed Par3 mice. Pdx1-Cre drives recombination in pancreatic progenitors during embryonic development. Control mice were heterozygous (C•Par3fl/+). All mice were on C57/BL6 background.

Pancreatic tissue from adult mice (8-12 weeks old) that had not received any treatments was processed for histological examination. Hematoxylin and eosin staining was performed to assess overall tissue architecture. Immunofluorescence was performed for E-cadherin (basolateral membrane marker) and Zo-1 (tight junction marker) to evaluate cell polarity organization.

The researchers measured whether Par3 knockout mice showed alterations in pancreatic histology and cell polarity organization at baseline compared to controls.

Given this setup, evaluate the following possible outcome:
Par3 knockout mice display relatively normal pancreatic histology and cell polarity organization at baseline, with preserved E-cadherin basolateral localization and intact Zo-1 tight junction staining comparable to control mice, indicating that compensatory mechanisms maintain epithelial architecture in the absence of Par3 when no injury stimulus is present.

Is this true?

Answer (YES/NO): NO